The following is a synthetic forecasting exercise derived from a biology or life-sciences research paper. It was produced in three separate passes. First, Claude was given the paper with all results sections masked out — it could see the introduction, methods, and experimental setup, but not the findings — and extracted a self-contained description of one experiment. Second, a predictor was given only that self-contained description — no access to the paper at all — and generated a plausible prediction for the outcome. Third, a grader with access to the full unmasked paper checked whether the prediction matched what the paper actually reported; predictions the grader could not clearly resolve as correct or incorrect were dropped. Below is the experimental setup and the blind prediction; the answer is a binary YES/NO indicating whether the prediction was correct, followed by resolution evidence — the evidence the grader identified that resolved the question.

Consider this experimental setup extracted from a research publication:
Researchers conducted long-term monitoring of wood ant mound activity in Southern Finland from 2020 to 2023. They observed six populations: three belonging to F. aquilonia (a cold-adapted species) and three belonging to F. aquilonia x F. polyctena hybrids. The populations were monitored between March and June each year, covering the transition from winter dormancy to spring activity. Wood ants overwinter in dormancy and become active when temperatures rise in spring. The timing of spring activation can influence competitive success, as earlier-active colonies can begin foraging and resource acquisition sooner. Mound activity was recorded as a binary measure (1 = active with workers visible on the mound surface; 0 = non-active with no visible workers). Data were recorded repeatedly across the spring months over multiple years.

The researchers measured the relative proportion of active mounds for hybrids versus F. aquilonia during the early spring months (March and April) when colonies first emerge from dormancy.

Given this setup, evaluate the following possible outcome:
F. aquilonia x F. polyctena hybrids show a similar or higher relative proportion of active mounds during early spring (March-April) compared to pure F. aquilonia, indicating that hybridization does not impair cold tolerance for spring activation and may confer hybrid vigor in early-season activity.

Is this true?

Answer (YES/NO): YES